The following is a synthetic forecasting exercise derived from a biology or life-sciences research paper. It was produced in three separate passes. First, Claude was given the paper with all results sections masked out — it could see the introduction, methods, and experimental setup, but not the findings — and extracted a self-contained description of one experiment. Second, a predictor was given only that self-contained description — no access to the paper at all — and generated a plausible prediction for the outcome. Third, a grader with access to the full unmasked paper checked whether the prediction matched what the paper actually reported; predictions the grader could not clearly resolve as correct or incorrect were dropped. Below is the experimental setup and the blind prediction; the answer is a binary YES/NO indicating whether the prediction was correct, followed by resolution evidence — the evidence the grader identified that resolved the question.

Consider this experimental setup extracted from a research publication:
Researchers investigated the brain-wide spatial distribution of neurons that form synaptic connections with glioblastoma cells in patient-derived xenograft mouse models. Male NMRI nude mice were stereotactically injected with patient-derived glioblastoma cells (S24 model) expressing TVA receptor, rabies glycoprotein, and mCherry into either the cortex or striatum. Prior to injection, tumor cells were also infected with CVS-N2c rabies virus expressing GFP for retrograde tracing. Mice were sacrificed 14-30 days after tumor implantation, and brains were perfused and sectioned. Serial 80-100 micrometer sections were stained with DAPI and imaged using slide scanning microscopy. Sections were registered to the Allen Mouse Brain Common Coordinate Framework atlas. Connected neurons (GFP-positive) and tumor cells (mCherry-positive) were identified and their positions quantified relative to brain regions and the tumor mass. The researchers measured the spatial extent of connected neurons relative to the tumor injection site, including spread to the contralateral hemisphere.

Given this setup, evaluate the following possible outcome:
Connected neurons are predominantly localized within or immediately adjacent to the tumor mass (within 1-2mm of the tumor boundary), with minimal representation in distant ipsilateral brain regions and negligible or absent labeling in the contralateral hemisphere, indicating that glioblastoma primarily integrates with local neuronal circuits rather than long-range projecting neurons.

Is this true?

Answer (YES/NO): NO